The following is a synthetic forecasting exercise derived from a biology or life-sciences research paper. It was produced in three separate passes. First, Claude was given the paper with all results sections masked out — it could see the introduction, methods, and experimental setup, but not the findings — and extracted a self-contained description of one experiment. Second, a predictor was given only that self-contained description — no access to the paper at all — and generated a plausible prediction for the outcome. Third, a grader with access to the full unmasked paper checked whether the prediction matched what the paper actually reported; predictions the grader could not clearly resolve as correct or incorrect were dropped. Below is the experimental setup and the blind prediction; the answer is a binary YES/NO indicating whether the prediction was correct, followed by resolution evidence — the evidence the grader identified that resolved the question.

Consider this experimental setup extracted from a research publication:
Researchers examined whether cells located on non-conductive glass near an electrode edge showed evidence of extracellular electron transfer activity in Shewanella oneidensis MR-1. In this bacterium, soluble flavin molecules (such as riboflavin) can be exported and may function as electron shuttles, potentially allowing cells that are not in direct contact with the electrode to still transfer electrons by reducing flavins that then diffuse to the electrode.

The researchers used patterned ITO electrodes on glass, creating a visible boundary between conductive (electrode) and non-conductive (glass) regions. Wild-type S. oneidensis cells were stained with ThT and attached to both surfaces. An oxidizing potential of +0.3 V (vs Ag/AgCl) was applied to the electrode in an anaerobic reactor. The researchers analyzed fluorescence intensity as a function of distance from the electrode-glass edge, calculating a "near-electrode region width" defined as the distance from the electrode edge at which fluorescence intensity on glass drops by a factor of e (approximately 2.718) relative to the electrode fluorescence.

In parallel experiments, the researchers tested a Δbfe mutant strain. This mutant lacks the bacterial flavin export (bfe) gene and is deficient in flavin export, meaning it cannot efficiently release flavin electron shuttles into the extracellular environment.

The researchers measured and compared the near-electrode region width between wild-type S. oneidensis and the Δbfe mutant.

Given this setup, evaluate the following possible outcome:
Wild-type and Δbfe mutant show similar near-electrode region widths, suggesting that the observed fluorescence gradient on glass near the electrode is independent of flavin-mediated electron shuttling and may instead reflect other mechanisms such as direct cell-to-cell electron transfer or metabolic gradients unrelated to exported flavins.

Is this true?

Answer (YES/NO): YES